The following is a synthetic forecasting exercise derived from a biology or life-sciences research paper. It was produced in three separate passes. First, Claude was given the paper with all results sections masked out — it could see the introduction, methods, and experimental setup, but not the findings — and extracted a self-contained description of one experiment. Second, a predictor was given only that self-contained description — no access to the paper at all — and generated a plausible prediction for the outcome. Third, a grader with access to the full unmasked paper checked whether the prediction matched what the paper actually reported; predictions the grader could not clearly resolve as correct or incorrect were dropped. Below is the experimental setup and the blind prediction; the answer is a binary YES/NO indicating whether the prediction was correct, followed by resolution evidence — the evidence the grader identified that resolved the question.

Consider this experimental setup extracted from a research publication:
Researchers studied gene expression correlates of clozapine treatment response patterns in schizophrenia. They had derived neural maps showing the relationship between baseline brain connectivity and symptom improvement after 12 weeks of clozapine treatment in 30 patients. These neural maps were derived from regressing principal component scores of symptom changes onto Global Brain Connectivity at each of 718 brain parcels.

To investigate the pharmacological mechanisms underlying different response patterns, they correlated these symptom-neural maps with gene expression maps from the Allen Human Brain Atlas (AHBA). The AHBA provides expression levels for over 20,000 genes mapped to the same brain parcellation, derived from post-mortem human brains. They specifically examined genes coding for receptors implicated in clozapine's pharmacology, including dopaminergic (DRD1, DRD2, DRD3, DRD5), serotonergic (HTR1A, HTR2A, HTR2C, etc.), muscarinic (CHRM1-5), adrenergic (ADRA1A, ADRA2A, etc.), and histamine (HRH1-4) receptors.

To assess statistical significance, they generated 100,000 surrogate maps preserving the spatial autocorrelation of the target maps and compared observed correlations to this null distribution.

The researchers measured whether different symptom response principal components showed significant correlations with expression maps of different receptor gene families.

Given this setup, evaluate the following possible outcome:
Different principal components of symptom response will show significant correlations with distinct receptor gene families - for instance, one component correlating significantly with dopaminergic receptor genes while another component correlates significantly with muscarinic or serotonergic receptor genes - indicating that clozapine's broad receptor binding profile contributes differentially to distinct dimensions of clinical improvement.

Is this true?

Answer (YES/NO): YES